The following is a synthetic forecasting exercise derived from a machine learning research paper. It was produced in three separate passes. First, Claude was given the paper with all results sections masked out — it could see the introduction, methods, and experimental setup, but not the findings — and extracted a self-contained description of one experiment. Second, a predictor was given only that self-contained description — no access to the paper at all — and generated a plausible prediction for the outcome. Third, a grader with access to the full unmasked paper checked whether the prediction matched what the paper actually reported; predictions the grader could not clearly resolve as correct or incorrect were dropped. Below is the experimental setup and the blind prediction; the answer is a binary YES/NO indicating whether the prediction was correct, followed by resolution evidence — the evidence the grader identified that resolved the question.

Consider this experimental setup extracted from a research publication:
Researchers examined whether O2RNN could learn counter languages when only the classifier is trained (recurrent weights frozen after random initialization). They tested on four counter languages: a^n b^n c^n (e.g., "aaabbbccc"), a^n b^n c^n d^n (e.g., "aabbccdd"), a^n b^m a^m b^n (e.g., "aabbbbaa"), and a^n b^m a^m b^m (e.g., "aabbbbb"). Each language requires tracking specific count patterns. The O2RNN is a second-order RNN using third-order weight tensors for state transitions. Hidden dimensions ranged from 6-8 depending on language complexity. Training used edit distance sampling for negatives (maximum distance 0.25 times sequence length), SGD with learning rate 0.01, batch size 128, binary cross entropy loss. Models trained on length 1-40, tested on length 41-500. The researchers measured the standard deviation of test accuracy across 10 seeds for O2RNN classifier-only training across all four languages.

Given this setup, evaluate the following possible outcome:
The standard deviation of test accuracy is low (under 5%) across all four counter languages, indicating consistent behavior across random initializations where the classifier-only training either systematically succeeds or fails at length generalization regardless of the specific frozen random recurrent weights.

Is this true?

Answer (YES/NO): YES